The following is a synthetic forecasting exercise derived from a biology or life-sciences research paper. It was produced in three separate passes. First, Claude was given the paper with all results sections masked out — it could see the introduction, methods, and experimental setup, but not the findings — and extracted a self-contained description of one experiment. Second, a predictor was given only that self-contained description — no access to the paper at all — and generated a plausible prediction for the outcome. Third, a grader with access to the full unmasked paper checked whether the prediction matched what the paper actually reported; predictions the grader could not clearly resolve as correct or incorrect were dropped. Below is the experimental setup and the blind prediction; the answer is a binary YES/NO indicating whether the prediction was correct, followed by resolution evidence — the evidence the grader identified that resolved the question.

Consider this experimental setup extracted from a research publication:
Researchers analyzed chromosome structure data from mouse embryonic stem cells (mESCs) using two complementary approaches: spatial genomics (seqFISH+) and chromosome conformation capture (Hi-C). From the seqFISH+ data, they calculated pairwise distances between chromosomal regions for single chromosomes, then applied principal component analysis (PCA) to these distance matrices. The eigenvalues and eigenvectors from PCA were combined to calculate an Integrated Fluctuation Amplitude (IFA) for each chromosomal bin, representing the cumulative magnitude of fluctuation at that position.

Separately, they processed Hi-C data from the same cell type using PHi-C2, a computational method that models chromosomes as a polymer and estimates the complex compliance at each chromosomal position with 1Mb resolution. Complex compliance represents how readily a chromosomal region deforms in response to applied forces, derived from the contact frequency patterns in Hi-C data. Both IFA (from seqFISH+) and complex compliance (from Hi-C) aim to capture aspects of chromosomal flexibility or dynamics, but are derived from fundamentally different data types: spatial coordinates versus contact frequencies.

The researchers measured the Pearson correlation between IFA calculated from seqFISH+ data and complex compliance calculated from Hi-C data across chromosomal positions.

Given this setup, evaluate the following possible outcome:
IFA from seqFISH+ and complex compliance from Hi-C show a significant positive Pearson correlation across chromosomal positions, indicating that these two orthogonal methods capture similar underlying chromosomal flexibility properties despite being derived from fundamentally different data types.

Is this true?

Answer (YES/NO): NO